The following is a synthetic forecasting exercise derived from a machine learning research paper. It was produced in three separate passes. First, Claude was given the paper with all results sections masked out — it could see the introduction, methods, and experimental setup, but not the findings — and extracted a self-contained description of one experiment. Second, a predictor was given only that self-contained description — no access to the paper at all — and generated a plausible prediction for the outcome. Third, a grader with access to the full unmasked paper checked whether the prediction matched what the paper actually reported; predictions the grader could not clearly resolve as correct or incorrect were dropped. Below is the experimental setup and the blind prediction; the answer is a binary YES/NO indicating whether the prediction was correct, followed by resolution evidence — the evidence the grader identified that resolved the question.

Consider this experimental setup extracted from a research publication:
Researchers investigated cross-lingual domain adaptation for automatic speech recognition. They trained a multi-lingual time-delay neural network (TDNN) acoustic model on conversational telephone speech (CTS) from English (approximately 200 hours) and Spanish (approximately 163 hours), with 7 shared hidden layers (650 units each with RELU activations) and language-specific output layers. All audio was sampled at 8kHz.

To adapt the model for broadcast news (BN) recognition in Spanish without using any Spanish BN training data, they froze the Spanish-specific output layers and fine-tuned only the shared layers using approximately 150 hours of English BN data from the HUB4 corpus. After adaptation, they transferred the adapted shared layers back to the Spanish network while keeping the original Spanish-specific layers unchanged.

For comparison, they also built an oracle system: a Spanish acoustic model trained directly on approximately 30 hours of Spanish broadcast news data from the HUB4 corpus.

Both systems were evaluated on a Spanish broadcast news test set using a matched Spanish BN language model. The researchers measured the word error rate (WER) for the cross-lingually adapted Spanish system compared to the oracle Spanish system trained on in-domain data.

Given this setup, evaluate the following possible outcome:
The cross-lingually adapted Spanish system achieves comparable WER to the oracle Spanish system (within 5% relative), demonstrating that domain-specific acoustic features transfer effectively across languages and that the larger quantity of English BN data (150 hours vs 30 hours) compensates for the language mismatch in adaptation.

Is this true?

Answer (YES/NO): NO